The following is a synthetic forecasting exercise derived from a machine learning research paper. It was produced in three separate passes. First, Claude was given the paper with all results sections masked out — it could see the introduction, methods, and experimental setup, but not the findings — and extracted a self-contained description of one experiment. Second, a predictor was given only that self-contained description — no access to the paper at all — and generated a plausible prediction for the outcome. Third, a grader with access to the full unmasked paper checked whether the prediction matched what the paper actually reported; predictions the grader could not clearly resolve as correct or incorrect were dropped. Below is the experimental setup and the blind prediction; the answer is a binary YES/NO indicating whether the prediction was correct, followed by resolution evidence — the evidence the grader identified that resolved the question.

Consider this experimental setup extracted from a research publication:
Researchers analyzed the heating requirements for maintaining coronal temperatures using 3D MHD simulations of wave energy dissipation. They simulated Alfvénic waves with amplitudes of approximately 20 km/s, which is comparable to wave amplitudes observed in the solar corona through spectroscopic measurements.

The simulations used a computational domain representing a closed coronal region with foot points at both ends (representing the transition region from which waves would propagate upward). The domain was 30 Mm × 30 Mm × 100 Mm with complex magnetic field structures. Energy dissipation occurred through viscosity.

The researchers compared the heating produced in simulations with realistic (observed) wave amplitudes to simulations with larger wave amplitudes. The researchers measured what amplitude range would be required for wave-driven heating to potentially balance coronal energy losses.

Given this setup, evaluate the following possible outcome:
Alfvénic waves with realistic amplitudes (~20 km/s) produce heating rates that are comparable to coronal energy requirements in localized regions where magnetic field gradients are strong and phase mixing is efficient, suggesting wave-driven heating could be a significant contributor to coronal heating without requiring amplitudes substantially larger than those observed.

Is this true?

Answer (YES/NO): NO